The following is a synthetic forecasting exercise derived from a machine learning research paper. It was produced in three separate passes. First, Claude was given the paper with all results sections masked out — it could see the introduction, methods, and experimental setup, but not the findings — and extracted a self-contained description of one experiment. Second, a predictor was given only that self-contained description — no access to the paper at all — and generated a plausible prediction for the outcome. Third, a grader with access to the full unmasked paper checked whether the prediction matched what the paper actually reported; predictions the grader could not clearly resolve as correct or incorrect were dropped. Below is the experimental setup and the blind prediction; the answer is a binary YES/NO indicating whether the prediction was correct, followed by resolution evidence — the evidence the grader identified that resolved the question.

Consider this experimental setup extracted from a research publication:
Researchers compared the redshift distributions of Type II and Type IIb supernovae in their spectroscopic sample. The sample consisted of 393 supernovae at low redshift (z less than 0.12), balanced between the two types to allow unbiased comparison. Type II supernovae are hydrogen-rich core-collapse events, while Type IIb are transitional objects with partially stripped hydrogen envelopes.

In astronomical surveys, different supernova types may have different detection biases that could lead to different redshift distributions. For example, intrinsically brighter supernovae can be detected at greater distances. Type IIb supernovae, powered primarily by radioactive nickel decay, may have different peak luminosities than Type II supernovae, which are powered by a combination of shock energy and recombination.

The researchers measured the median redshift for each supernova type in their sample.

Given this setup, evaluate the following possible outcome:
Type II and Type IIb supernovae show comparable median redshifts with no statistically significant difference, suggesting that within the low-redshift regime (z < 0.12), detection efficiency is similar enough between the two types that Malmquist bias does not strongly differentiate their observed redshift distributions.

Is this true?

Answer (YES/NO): YES